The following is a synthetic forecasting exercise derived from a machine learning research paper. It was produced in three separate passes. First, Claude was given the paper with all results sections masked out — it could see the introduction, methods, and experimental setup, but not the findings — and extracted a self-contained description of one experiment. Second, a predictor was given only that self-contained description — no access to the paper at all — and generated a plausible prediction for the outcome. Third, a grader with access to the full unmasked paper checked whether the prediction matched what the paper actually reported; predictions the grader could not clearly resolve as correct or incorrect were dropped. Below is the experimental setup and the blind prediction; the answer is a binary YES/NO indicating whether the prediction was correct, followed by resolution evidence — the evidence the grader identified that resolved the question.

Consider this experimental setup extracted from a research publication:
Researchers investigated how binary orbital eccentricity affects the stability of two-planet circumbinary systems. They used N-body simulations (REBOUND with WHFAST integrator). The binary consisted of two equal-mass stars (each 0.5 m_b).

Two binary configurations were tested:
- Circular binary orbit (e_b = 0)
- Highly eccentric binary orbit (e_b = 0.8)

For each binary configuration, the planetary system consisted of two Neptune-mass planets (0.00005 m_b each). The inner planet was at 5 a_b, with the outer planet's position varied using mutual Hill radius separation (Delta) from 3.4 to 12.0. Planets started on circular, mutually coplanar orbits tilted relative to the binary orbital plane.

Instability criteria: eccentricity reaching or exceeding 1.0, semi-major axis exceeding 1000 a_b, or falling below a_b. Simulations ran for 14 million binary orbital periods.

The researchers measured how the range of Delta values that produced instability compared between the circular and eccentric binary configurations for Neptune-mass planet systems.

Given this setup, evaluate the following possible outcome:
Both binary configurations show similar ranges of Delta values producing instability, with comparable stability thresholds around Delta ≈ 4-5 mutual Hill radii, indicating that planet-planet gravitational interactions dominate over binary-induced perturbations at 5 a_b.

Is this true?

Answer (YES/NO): NO